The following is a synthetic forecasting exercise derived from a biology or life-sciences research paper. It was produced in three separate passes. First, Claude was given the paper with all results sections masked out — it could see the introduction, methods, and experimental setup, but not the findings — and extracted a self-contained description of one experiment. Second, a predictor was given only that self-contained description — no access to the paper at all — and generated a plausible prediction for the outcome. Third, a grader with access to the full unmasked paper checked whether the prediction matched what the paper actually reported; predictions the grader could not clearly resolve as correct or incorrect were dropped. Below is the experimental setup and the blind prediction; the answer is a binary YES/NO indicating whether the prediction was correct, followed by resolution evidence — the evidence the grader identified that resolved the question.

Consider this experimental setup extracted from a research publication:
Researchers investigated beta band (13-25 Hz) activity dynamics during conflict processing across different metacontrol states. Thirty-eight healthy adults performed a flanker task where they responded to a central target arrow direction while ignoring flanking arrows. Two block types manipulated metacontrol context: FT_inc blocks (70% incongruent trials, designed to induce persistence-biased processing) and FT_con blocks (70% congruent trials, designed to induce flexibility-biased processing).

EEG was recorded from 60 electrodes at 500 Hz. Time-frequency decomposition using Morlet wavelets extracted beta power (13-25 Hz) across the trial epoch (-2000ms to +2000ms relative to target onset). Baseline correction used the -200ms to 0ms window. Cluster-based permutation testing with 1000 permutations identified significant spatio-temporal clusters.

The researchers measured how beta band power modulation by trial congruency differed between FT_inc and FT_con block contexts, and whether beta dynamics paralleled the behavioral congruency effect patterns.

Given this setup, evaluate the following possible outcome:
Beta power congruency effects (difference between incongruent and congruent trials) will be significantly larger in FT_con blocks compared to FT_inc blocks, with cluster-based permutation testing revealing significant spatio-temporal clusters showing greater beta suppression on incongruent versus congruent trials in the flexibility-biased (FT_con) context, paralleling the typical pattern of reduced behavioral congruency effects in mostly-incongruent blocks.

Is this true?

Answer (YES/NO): NO